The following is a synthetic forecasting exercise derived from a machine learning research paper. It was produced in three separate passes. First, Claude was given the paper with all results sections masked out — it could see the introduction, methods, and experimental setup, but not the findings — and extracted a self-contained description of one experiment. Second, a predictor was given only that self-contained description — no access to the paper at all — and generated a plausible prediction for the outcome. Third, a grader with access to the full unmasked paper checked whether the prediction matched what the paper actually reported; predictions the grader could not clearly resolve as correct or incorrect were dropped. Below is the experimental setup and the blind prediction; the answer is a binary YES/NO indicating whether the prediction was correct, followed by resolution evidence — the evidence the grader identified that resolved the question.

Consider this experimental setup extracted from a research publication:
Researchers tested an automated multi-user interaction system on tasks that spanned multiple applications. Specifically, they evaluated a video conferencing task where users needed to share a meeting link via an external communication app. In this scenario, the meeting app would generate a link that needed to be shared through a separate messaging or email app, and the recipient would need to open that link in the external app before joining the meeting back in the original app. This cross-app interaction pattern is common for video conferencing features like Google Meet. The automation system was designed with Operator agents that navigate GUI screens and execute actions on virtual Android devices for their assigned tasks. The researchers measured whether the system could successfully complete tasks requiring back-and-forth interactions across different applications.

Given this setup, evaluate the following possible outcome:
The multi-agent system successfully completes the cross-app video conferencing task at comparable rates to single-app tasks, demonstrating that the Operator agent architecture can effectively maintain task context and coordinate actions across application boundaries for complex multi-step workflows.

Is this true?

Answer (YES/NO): NO